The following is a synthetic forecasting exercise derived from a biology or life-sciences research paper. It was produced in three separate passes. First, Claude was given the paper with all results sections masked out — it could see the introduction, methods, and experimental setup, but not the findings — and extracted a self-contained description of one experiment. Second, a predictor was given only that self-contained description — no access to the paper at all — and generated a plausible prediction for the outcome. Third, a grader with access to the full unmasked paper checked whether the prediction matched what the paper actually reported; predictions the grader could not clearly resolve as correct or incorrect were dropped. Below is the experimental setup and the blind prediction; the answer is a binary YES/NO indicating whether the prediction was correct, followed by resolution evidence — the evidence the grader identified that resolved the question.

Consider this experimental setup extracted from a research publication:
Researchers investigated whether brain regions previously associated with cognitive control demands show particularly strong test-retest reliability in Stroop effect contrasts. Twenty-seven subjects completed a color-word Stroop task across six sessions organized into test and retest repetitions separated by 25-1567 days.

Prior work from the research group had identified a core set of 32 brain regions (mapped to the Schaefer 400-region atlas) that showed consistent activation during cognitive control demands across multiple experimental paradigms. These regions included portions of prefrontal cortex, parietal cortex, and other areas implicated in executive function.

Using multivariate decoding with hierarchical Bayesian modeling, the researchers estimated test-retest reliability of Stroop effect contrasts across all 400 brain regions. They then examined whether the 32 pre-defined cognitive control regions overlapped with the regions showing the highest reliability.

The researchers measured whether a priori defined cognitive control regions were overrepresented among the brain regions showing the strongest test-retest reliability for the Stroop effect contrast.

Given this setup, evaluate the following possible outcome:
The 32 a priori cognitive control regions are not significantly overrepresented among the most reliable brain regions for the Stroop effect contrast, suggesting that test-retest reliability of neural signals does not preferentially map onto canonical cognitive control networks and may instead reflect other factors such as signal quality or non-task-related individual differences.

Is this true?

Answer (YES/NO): NO